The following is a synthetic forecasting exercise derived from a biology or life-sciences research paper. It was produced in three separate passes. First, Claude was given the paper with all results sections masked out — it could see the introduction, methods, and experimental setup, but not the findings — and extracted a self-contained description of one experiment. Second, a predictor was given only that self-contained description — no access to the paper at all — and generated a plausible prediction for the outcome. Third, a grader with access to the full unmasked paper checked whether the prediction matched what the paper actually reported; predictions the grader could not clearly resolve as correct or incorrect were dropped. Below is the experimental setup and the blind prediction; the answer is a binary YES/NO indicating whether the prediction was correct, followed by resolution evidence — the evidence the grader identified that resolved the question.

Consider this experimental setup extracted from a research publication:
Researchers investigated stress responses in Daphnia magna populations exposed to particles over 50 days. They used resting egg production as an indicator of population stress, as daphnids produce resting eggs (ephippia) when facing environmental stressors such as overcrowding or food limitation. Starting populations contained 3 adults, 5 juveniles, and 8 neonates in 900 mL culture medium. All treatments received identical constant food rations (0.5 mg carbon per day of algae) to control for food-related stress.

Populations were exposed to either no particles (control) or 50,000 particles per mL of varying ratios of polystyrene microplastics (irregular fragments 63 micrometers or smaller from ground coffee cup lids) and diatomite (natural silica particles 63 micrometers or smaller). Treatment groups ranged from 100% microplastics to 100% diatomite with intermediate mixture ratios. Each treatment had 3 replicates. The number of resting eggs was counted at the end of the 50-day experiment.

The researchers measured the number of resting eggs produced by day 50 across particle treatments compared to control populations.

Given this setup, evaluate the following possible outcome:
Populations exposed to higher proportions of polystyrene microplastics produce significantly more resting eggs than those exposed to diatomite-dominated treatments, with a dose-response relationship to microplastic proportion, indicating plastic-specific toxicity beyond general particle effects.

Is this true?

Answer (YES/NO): NO